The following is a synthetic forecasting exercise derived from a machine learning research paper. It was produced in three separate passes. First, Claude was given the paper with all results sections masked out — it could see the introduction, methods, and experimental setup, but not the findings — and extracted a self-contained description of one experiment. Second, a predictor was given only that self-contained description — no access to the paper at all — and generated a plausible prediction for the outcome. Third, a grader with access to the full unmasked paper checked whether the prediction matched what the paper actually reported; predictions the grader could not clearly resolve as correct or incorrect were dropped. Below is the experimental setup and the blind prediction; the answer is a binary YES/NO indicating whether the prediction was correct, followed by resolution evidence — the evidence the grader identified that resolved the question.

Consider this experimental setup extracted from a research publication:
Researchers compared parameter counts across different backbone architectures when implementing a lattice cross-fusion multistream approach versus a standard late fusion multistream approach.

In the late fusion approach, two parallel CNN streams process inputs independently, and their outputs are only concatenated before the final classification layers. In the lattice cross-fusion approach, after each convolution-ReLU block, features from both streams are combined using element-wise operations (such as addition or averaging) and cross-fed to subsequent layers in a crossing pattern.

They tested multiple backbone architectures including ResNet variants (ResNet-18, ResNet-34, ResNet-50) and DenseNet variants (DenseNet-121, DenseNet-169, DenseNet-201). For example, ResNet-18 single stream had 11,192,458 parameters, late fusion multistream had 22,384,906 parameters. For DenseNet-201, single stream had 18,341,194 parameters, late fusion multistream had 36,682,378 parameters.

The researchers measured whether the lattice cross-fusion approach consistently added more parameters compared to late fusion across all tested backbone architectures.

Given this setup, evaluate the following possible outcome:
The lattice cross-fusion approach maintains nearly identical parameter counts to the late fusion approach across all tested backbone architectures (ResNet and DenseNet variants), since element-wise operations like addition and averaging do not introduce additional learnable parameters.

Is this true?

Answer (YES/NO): NO